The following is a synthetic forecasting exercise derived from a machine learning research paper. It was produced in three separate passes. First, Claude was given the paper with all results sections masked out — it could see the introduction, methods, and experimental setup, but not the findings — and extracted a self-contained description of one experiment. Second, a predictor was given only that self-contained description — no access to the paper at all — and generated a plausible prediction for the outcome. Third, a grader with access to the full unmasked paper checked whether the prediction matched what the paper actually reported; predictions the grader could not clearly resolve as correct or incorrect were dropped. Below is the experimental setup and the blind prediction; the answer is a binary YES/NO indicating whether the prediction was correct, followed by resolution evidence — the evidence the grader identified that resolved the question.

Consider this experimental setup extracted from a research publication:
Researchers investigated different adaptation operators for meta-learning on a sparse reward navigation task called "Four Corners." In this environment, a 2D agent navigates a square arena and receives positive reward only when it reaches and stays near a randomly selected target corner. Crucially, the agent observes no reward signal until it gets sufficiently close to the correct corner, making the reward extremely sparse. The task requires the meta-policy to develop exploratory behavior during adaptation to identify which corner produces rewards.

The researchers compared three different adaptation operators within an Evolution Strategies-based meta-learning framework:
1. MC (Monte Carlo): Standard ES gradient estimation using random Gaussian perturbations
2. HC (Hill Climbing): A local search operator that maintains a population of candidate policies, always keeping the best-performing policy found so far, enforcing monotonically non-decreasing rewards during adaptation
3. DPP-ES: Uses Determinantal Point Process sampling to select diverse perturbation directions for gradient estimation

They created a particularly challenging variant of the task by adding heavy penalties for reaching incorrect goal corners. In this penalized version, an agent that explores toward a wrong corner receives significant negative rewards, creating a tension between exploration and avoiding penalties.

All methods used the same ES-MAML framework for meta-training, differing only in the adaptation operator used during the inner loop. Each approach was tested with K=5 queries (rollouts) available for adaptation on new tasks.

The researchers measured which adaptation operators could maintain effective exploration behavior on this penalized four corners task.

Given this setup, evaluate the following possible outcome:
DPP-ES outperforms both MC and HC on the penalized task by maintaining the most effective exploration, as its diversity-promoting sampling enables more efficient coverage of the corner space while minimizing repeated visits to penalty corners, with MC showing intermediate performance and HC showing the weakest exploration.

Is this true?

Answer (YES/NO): NO